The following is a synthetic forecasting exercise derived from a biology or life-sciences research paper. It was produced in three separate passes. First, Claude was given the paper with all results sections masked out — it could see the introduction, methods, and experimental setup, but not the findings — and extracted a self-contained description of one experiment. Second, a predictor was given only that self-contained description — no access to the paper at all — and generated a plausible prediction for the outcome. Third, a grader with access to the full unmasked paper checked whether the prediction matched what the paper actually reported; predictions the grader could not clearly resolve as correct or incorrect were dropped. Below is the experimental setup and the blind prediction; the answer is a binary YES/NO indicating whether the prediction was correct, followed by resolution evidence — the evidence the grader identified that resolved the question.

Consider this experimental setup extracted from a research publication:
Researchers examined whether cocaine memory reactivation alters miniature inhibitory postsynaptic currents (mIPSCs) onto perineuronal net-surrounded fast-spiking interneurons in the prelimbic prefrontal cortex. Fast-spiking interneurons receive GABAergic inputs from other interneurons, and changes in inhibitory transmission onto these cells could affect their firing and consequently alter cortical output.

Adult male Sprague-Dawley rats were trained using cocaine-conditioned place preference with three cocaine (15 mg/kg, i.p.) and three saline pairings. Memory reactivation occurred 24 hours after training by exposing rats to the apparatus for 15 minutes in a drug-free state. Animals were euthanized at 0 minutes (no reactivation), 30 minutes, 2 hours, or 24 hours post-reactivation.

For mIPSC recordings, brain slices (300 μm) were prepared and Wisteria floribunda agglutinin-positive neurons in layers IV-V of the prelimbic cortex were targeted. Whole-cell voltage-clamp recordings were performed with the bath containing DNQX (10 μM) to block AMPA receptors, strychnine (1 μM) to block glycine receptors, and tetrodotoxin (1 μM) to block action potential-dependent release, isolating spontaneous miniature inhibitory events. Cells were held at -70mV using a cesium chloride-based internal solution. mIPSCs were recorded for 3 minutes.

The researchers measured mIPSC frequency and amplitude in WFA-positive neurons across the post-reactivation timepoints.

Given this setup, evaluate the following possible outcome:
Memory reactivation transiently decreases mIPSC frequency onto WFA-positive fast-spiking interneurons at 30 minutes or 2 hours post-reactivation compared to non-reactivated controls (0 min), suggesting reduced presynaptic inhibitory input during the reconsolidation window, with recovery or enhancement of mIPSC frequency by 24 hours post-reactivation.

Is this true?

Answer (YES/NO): NO